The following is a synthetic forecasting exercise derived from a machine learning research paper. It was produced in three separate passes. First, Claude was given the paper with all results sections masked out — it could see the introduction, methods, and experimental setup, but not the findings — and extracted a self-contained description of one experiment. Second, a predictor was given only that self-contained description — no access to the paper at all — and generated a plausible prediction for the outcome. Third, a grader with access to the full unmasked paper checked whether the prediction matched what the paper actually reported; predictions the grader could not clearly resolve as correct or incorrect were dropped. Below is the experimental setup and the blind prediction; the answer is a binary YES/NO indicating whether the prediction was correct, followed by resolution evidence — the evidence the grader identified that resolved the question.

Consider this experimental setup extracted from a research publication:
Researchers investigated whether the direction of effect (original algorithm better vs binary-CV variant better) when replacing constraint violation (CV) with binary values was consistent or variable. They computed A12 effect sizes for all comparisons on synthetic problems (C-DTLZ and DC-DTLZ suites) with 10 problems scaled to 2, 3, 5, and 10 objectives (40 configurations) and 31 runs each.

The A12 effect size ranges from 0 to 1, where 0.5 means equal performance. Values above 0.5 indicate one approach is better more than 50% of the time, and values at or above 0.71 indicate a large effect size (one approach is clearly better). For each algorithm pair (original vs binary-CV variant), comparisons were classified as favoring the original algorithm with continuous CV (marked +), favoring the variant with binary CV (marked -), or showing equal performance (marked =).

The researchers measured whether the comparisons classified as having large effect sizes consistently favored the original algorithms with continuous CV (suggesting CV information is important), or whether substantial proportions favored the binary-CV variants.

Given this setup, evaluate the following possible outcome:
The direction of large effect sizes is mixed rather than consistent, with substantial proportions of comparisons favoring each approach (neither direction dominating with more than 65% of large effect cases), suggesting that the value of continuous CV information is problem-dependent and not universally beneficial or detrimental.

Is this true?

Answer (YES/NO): NO